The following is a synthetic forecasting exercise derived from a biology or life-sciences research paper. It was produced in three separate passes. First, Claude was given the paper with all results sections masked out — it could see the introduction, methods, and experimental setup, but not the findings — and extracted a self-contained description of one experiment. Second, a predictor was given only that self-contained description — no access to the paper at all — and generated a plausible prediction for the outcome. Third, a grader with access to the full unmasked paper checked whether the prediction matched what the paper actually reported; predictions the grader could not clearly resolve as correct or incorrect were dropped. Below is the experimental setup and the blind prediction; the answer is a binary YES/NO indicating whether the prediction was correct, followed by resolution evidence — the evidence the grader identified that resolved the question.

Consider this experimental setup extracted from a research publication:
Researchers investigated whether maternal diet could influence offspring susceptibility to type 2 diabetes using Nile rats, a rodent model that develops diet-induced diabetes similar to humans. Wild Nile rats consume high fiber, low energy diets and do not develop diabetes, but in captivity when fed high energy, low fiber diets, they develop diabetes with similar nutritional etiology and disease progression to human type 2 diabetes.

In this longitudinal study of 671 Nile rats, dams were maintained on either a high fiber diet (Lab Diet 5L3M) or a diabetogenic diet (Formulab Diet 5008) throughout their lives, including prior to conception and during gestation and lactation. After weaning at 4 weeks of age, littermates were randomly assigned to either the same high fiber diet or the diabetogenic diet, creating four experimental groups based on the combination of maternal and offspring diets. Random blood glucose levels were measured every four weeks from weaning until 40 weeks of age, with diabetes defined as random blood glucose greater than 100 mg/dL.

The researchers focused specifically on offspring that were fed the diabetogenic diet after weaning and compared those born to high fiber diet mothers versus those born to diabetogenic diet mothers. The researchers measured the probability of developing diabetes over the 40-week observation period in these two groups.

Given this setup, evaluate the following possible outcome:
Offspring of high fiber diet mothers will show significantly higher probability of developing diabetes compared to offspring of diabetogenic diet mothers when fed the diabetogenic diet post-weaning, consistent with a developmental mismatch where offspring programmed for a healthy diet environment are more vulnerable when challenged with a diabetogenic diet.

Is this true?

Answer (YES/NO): NO